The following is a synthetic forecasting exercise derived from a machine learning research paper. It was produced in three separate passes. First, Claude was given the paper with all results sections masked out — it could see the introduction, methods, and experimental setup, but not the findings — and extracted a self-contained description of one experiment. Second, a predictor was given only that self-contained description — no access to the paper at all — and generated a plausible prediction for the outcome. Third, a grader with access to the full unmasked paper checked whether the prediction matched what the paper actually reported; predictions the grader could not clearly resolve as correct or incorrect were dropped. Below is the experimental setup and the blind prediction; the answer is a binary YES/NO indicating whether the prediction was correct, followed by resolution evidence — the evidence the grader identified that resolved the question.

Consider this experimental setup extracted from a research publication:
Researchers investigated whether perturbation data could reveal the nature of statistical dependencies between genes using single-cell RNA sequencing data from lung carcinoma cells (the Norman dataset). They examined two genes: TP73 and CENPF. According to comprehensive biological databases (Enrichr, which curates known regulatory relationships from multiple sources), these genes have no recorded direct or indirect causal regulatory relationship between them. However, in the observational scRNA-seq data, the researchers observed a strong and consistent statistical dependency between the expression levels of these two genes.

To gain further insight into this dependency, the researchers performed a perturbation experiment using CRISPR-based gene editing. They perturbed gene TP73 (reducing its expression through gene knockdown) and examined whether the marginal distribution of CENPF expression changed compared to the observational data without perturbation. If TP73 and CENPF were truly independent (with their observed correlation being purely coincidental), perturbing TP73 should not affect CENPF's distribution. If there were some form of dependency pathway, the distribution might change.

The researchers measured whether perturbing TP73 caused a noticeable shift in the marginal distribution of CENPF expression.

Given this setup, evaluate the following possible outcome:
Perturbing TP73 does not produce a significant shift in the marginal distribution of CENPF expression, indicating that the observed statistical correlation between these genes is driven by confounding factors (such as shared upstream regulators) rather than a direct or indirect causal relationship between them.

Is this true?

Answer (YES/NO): NO